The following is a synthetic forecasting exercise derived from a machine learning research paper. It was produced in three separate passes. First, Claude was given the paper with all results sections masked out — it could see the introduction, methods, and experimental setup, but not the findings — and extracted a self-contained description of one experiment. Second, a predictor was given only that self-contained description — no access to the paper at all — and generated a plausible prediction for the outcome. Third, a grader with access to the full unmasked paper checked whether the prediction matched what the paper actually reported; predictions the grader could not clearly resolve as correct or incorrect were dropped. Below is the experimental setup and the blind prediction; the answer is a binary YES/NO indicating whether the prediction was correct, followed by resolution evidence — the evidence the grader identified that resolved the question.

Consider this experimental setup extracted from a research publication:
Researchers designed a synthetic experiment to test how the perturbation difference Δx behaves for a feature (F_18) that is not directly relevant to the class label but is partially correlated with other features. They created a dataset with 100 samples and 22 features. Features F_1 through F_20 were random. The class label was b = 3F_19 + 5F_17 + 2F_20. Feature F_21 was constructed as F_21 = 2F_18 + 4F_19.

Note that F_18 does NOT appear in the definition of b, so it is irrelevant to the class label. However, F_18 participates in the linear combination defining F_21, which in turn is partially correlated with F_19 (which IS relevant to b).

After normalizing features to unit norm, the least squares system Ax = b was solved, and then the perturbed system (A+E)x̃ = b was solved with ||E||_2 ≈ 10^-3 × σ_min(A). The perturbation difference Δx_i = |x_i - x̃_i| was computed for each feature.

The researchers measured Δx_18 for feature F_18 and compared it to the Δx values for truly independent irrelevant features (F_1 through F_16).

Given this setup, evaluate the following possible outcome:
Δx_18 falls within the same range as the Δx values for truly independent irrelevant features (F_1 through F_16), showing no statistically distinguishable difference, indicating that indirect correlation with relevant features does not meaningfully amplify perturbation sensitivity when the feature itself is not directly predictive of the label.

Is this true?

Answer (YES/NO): NO